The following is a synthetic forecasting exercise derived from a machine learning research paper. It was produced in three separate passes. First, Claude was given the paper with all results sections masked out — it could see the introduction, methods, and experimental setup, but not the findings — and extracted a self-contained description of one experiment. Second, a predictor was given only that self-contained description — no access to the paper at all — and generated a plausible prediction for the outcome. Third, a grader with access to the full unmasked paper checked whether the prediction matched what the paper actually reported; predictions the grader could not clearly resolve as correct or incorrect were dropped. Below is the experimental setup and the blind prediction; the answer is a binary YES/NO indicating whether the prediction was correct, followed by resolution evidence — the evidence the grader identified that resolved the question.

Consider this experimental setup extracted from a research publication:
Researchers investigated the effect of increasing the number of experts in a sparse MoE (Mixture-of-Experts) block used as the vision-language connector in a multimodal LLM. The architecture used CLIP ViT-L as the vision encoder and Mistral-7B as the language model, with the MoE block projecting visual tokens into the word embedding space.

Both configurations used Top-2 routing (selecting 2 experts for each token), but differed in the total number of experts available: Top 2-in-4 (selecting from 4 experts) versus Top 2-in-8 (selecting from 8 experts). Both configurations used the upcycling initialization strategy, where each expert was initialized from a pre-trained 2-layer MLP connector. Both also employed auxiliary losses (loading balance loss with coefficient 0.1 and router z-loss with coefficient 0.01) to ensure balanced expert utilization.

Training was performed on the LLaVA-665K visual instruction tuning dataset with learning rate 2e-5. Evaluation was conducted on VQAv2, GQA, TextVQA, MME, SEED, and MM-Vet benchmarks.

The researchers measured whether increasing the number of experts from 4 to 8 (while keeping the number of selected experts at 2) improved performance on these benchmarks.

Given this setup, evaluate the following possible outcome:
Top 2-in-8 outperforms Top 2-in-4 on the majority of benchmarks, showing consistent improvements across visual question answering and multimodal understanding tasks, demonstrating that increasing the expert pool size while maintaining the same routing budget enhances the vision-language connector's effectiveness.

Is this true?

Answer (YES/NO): NO